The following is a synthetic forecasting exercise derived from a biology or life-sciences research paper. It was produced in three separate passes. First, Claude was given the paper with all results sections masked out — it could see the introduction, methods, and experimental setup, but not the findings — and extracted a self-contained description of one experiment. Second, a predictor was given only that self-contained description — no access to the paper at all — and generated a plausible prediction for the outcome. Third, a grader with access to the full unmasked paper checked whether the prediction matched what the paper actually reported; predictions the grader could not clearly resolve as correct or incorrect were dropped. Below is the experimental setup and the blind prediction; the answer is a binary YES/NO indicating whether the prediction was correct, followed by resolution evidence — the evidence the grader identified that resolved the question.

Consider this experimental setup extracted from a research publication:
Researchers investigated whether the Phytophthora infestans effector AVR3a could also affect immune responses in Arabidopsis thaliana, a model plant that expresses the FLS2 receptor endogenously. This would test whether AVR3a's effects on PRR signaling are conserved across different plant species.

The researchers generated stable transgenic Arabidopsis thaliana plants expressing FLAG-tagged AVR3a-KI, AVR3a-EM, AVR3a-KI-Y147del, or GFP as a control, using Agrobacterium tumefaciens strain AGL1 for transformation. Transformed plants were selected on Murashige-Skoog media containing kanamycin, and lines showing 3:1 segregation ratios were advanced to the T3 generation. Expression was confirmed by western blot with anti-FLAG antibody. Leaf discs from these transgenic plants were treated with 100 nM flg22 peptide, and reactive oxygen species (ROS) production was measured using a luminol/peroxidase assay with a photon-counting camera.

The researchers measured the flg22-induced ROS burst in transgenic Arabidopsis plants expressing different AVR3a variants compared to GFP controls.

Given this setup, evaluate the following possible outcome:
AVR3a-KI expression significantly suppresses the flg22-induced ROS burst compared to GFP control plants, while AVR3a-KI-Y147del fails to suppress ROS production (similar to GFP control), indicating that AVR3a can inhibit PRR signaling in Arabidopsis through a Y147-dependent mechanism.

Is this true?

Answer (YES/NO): NO